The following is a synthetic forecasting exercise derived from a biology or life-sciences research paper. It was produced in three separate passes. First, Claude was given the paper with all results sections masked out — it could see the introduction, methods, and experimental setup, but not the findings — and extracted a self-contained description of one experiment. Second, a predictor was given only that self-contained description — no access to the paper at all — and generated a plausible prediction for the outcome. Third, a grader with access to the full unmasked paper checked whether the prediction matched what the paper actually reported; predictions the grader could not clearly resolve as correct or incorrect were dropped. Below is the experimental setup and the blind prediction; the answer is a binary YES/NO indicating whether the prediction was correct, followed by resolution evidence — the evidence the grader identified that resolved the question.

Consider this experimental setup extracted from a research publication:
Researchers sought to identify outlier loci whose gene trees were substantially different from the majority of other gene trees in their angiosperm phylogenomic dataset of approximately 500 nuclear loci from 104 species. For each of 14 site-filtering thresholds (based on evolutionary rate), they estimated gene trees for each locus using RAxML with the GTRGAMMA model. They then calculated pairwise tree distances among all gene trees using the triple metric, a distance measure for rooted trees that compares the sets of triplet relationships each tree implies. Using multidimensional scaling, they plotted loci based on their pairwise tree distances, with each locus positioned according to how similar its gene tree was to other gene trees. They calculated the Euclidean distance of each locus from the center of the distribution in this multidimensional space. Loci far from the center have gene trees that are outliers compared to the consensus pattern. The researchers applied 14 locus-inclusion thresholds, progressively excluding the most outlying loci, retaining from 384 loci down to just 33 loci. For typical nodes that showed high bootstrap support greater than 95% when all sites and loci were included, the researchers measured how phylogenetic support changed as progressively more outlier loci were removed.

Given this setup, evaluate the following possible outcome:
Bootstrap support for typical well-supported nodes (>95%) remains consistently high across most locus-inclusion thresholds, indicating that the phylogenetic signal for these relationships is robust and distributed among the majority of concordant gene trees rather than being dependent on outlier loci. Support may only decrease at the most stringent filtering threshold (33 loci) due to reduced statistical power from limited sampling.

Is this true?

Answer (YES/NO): YES